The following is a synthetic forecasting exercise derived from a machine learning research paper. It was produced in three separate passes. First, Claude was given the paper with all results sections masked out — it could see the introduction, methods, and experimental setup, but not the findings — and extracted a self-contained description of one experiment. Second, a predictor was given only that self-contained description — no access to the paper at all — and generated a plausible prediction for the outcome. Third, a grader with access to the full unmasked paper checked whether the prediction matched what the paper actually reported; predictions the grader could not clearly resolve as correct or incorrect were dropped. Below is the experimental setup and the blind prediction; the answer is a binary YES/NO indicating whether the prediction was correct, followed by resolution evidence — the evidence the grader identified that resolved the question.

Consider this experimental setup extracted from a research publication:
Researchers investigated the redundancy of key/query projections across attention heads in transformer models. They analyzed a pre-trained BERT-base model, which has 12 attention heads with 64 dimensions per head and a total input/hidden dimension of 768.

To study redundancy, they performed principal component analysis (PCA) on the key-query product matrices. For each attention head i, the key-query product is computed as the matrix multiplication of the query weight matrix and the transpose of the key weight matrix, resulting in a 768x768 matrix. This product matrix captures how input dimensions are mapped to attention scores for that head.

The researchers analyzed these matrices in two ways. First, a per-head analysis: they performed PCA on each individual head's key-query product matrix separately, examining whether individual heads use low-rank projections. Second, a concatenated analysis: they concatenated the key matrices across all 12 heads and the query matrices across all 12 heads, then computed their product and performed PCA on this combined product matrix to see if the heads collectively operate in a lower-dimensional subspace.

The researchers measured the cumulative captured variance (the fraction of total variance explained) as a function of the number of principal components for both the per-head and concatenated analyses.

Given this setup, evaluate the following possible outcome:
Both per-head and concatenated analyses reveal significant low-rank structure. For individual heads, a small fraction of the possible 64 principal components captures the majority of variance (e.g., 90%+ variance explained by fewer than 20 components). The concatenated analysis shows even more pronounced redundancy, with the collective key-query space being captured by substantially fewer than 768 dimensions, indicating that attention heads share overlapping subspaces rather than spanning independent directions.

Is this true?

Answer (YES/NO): NO